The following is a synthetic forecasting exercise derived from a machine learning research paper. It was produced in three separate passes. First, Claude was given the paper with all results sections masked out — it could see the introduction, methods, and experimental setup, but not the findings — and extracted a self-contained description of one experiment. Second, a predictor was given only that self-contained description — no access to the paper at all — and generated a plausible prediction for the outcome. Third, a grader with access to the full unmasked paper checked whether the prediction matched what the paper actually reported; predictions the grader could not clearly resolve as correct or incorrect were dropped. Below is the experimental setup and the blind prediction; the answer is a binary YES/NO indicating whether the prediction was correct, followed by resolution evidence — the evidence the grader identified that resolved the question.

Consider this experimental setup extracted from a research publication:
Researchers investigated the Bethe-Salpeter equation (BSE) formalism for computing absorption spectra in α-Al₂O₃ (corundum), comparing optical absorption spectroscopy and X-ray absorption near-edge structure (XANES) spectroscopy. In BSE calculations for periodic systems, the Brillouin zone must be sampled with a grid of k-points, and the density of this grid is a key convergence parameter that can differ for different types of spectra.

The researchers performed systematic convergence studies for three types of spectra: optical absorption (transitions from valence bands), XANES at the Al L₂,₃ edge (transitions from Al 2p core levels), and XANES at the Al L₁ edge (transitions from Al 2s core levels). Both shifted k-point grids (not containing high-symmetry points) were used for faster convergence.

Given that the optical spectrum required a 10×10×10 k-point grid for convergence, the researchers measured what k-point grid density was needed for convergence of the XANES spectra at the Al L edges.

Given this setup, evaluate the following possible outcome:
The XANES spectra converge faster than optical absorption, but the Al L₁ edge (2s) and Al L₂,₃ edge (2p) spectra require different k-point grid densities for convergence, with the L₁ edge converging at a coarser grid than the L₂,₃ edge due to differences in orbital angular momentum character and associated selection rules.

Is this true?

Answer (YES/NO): NO